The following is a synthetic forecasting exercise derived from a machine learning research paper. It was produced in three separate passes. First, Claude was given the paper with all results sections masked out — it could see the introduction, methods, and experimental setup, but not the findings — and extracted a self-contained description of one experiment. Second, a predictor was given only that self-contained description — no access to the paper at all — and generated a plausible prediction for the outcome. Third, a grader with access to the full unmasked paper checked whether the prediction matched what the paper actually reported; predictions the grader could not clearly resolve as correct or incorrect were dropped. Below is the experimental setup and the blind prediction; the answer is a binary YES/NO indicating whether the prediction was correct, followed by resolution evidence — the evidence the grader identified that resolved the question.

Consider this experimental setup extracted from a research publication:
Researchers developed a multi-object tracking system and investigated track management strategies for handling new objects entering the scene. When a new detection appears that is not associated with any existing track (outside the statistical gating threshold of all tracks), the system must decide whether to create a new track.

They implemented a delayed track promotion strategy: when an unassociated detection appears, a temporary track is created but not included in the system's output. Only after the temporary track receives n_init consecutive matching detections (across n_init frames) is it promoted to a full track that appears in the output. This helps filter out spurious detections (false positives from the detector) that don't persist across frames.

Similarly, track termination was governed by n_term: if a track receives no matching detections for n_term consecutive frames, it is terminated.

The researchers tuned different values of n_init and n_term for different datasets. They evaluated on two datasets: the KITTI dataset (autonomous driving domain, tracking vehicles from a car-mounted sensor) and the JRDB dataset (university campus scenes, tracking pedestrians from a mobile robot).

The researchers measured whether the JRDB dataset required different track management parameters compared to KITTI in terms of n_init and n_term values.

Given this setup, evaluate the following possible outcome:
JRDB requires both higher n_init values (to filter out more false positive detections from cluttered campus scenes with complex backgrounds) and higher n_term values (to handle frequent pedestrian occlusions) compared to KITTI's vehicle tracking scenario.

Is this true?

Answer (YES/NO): YES